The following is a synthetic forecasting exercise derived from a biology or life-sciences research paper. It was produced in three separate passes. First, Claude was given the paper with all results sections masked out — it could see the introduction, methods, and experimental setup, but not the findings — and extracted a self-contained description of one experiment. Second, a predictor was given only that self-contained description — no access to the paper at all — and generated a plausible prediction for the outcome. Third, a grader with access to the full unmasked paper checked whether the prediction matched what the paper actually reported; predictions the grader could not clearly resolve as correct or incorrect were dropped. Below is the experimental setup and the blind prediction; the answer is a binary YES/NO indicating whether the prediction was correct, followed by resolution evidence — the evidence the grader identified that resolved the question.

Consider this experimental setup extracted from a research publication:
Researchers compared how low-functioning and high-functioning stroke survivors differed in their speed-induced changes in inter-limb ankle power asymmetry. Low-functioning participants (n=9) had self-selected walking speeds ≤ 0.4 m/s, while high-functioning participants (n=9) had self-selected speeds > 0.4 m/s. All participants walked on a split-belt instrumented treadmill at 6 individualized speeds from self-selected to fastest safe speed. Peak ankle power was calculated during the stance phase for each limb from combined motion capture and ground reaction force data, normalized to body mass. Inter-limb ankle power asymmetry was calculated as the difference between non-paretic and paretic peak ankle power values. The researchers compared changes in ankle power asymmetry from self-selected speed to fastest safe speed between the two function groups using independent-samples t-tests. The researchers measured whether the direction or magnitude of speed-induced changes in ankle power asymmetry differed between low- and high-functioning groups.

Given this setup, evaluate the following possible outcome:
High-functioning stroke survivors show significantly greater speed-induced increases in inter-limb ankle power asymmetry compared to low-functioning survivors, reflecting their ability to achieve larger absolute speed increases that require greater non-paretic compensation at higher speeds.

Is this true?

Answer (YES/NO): NO